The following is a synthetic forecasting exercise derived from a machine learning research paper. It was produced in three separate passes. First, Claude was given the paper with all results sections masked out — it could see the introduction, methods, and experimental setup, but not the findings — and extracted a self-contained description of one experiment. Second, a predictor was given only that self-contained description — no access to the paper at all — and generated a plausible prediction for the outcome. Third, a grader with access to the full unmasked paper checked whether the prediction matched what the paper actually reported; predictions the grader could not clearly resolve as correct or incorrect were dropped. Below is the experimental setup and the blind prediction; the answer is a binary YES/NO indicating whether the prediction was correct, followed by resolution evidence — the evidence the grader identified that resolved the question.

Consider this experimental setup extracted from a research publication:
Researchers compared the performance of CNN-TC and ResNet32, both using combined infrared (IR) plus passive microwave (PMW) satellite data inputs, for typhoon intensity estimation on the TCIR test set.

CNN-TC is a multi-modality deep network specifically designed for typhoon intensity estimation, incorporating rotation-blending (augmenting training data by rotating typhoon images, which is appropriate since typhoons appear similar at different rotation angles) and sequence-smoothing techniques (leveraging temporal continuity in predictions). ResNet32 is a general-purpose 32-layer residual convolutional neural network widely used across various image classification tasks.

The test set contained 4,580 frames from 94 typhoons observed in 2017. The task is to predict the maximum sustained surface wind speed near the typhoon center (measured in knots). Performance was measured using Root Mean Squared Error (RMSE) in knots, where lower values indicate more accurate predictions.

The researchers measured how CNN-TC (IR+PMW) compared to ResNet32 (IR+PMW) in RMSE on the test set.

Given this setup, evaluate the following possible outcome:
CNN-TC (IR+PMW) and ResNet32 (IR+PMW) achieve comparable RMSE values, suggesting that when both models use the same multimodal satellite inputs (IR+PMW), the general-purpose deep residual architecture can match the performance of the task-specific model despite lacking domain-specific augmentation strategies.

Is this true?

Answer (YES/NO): NO